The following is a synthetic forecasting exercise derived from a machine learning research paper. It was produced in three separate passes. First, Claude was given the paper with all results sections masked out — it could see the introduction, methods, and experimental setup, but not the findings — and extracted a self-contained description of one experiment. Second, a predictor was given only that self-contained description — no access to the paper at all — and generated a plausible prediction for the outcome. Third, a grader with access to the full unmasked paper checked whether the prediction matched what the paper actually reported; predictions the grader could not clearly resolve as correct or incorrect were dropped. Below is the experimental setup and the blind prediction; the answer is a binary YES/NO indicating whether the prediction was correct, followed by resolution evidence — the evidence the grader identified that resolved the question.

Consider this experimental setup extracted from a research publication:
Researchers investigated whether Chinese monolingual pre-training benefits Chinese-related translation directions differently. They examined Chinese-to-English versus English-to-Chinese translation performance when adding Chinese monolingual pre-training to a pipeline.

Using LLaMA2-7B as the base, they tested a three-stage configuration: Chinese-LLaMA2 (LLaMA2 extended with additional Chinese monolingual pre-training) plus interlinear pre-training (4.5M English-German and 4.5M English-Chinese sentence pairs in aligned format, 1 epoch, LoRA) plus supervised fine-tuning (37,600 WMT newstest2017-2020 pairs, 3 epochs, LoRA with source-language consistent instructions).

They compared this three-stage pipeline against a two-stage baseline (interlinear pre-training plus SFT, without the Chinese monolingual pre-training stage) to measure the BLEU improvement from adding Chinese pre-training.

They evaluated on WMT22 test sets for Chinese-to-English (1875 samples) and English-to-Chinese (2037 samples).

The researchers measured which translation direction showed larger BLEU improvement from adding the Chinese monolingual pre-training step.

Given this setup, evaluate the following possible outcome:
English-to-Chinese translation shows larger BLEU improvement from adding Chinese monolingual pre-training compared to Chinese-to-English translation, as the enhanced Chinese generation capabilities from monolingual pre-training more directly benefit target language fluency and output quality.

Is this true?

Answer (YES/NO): YES